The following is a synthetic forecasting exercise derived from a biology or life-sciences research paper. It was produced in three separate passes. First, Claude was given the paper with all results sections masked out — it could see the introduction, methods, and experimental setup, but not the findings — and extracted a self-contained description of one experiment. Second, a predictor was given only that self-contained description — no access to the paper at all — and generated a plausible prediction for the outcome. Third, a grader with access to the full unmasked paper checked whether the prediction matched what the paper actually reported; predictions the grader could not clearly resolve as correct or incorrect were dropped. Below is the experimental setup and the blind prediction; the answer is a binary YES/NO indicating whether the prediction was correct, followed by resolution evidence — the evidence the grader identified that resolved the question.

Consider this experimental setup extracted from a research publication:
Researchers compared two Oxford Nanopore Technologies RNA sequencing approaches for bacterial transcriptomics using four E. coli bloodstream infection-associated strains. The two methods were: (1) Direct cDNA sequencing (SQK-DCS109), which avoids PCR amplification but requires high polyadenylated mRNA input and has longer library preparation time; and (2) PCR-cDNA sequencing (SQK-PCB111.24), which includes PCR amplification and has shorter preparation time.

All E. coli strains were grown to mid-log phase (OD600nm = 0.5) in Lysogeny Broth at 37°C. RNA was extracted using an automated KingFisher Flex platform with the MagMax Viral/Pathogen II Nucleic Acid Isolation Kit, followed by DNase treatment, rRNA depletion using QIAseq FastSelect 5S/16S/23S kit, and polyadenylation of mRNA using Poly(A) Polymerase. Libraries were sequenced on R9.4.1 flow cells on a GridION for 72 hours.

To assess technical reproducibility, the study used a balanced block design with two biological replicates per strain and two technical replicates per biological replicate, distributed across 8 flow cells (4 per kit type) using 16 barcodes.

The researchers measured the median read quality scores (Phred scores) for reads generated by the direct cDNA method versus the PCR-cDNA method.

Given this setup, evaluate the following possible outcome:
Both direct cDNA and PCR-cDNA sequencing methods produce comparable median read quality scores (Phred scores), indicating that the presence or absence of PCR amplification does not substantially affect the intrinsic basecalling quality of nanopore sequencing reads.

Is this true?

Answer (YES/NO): NO